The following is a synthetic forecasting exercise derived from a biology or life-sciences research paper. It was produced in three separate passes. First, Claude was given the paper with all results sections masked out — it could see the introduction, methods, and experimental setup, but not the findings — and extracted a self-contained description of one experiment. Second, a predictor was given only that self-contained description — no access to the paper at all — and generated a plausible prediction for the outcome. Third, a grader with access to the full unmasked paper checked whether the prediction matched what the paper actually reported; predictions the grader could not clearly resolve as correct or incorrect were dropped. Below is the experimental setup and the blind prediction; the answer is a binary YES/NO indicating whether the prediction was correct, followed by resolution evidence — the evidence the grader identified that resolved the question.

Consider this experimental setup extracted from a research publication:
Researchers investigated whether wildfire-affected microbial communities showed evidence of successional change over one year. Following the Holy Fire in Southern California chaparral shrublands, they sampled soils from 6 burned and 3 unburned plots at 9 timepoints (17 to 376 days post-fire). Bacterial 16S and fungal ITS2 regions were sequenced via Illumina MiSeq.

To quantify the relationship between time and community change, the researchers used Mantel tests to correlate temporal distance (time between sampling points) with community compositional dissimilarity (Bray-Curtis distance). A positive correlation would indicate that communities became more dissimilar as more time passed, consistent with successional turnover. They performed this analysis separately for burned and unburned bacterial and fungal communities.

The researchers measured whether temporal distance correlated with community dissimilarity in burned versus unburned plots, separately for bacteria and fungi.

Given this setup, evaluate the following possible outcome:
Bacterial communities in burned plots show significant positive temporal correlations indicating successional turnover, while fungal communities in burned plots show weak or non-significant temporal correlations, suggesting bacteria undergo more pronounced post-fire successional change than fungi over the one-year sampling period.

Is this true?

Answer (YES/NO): NO